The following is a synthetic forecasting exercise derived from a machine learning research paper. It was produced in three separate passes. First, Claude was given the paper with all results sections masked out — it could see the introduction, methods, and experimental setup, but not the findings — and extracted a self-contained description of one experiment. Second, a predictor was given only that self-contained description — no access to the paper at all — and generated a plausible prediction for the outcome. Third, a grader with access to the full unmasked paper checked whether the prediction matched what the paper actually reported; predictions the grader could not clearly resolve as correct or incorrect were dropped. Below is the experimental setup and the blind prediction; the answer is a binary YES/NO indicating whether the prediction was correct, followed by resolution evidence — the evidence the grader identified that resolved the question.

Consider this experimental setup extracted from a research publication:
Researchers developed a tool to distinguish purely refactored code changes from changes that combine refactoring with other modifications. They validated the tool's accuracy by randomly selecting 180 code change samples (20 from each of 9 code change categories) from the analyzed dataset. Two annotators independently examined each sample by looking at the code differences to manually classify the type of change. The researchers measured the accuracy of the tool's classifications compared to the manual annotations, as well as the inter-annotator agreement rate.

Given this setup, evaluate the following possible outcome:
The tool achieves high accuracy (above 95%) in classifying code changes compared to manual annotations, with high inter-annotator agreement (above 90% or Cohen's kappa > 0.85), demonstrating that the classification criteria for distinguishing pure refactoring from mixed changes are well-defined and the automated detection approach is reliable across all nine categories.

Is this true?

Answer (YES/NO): NO